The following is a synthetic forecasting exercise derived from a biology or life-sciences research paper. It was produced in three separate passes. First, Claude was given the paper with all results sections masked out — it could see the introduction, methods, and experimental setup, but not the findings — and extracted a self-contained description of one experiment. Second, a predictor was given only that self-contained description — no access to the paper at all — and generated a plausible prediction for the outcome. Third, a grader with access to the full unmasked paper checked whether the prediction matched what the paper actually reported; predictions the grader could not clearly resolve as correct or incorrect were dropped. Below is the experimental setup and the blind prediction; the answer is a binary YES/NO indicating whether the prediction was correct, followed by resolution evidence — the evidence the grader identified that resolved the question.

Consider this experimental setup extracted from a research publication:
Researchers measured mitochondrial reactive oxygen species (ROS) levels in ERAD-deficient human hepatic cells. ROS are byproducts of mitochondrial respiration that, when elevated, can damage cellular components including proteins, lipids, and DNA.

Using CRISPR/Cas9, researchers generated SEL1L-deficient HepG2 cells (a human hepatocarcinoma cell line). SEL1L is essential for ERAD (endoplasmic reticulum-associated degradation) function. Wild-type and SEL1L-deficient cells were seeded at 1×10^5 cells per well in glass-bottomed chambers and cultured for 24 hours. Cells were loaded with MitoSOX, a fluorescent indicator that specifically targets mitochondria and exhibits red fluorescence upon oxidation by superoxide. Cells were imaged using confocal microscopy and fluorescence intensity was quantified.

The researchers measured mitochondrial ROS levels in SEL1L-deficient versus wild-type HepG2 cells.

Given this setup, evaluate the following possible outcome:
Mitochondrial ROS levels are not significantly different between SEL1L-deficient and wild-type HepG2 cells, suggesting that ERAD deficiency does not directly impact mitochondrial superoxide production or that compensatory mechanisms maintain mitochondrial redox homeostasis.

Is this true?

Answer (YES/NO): NO